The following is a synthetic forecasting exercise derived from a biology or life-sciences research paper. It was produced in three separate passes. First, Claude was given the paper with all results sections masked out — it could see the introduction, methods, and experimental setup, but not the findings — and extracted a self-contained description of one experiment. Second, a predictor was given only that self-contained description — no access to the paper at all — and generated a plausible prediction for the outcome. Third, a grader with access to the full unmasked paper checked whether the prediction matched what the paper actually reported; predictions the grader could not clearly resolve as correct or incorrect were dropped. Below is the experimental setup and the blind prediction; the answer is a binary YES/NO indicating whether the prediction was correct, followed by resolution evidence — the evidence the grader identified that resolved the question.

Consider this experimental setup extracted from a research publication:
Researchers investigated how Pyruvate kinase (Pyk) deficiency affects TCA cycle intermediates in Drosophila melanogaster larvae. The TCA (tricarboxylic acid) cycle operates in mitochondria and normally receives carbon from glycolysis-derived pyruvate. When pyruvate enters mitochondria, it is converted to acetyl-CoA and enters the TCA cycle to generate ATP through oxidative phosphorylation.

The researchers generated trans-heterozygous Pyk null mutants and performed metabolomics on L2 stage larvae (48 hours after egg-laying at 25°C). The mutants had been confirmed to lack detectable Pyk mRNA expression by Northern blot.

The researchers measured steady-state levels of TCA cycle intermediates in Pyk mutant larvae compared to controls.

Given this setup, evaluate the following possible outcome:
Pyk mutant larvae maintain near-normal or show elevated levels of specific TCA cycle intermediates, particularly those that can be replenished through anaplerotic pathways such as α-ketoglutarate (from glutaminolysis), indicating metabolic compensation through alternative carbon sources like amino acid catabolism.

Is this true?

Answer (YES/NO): NO